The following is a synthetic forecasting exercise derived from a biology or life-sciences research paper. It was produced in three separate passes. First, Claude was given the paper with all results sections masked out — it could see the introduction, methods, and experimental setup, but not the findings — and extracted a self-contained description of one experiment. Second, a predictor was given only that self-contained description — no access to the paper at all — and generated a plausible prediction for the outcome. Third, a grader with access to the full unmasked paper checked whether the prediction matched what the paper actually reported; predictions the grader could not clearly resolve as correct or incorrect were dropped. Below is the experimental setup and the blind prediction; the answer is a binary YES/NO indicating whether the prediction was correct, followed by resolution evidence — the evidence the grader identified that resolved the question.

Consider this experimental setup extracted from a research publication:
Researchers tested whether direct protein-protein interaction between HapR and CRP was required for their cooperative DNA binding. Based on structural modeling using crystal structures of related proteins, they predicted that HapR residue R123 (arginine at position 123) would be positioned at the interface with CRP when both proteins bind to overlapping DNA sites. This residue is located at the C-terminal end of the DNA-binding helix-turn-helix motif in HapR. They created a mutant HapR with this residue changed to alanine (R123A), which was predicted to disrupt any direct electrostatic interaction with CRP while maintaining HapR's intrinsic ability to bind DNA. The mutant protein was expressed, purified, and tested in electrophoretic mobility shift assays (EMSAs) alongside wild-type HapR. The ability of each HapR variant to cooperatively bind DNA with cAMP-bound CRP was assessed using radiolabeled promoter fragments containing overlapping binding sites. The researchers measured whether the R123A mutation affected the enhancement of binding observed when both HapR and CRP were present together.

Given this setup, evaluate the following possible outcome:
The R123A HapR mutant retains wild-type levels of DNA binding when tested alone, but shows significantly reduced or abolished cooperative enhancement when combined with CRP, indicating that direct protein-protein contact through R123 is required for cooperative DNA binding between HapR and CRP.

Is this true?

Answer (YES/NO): NO